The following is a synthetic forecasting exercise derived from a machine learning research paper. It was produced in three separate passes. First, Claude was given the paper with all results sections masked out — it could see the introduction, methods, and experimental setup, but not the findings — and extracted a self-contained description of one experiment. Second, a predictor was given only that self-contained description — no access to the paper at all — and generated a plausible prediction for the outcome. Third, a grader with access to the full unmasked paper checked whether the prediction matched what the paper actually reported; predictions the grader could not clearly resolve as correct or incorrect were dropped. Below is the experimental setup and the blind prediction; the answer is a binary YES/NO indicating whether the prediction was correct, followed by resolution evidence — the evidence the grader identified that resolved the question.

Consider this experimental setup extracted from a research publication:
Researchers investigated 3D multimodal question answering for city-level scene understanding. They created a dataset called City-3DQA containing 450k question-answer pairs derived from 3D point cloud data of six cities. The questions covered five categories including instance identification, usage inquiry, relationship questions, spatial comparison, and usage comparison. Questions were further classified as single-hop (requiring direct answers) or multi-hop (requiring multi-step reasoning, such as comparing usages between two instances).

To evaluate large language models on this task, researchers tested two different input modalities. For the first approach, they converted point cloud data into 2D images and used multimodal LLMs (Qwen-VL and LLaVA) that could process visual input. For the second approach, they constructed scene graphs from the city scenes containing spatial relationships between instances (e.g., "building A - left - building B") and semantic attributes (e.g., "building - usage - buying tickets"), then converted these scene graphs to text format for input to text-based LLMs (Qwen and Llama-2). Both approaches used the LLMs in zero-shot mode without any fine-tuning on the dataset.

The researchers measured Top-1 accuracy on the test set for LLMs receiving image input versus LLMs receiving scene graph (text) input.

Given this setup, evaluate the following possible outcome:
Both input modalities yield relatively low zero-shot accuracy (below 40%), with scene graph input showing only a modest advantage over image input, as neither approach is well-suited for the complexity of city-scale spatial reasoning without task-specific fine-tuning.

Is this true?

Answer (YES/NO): NO